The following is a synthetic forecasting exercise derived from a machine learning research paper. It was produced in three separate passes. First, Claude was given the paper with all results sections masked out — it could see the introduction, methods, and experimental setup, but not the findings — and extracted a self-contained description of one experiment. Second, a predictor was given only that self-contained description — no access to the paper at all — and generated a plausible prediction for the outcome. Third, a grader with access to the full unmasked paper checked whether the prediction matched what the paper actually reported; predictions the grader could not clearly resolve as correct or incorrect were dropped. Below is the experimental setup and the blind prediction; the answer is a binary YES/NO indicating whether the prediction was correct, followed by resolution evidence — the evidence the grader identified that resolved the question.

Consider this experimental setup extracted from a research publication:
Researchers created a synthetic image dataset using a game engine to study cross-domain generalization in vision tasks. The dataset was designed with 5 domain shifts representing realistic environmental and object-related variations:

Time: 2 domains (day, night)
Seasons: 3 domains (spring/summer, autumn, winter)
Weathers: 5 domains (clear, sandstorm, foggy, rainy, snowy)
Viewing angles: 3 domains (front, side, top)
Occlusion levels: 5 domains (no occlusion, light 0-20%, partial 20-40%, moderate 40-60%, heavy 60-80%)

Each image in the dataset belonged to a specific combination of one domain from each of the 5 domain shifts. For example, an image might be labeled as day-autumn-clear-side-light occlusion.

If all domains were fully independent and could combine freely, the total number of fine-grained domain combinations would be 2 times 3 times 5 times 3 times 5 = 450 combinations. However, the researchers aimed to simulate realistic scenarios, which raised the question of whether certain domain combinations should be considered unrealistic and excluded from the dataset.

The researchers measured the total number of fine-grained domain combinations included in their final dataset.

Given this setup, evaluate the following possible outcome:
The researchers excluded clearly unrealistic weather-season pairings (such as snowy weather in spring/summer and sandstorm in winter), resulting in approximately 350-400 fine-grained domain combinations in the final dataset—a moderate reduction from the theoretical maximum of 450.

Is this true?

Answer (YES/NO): NO